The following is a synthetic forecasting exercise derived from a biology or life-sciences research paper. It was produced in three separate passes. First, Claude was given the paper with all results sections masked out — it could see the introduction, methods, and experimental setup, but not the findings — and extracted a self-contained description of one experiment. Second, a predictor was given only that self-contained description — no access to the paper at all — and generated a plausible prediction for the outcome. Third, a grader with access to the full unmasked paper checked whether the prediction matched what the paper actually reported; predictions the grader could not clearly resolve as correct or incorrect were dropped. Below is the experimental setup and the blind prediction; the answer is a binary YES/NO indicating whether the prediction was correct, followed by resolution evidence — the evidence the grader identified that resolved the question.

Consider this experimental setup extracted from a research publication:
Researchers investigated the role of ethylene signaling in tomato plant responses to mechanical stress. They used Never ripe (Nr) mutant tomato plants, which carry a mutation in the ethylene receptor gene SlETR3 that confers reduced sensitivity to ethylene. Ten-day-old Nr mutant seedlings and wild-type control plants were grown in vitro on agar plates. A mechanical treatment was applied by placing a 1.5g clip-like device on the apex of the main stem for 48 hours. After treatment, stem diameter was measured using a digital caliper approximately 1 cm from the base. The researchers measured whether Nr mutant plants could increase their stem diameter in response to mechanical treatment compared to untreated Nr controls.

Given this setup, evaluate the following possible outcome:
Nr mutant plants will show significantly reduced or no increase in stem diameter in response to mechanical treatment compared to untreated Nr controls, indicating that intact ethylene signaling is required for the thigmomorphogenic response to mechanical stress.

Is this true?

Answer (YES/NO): YES